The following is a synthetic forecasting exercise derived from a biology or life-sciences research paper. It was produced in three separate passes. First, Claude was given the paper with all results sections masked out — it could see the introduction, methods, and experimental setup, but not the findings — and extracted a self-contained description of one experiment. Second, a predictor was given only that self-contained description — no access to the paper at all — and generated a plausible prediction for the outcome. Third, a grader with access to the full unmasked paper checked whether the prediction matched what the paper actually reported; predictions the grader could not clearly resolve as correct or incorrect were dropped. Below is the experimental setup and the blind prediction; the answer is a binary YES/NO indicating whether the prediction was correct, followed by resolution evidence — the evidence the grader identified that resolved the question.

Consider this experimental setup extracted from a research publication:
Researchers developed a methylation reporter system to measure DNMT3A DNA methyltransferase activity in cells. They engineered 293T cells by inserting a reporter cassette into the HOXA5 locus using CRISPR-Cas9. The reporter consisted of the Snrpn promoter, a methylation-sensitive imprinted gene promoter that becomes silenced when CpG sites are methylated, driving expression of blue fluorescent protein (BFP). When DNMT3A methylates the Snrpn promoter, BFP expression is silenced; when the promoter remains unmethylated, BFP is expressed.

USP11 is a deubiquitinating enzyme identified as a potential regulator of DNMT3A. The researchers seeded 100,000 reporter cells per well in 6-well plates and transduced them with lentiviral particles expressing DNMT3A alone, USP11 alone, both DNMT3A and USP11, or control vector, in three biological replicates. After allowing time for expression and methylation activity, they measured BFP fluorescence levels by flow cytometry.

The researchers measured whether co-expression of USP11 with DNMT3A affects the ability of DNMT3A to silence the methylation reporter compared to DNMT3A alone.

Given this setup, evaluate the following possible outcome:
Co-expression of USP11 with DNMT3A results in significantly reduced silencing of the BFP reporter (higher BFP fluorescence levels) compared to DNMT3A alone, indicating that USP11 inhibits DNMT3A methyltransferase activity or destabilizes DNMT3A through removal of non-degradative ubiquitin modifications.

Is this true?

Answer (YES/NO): NO